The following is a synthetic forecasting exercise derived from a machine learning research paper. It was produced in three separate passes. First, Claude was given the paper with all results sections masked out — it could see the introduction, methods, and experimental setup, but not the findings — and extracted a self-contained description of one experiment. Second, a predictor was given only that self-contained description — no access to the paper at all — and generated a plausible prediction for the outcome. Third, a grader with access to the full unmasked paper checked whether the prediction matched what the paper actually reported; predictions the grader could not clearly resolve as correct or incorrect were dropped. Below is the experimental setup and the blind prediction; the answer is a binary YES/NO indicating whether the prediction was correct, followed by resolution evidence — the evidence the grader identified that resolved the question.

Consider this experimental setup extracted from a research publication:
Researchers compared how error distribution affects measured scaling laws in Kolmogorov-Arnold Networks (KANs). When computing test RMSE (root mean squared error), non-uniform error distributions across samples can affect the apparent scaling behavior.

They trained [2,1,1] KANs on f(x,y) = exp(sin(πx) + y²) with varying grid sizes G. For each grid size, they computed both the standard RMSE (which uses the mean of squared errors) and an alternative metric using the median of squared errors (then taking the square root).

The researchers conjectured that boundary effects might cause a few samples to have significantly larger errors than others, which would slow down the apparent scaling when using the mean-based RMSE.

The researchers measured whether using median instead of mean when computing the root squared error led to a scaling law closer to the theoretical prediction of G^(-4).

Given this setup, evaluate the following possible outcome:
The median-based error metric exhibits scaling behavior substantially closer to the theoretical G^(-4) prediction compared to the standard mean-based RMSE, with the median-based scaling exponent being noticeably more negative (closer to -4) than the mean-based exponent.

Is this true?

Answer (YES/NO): YES